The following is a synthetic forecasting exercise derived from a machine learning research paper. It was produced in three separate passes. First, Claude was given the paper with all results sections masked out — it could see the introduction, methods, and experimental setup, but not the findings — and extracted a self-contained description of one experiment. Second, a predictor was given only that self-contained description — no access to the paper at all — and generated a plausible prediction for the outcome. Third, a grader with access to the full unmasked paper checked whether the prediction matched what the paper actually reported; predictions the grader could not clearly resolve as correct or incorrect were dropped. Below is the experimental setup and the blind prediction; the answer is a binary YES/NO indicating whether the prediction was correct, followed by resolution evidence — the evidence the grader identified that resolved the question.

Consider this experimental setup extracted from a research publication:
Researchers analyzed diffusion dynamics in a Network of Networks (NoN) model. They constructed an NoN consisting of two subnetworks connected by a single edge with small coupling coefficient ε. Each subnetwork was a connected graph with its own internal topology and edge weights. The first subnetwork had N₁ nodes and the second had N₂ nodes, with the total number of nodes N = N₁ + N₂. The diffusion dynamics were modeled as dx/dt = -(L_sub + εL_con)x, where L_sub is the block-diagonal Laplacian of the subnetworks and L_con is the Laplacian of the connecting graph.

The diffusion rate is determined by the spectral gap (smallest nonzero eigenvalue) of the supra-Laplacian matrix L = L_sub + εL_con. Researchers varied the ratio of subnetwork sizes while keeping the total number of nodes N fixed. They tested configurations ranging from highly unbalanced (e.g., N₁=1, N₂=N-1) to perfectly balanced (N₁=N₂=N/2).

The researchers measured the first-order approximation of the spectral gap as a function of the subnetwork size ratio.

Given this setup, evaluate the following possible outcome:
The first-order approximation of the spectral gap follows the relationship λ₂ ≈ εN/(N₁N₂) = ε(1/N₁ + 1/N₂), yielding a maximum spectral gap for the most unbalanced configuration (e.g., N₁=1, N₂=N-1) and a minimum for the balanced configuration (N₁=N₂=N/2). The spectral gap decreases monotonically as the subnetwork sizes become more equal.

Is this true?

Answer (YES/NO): YES